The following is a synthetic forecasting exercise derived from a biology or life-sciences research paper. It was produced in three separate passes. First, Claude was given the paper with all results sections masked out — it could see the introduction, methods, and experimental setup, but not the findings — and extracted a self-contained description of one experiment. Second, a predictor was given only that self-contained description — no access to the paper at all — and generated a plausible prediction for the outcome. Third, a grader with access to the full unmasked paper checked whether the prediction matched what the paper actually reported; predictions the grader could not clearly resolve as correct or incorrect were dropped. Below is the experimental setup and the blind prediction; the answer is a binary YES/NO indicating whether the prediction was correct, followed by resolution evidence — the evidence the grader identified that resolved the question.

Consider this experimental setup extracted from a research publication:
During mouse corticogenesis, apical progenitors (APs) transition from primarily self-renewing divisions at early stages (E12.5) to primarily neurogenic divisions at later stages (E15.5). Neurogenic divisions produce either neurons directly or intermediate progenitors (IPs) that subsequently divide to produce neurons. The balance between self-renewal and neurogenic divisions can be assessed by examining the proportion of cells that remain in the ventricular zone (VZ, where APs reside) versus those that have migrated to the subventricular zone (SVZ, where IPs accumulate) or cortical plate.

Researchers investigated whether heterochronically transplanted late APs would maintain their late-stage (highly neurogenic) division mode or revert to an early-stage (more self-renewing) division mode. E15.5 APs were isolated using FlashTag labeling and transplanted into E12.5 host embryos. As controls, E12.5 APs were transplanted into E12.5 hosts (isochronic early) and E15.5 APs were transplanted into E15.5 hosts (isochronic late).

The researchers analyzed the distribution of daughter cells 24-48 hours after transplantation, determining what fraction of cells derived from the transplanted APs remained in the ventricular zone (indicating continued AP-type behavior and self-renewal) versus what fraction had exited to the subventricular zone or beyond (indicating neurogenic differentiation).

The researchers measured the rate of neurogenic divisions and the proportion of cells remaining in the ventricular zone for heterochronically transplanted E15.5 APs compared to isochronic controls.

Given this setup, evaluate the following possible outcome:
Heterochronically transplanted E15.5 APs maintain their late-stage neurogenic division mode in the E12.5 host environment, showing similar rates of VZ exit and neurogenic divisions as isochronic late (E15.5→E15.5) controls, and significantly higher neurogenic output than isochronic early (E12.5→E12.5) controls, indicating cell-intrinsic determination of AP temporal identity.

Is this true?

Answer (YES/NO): NO